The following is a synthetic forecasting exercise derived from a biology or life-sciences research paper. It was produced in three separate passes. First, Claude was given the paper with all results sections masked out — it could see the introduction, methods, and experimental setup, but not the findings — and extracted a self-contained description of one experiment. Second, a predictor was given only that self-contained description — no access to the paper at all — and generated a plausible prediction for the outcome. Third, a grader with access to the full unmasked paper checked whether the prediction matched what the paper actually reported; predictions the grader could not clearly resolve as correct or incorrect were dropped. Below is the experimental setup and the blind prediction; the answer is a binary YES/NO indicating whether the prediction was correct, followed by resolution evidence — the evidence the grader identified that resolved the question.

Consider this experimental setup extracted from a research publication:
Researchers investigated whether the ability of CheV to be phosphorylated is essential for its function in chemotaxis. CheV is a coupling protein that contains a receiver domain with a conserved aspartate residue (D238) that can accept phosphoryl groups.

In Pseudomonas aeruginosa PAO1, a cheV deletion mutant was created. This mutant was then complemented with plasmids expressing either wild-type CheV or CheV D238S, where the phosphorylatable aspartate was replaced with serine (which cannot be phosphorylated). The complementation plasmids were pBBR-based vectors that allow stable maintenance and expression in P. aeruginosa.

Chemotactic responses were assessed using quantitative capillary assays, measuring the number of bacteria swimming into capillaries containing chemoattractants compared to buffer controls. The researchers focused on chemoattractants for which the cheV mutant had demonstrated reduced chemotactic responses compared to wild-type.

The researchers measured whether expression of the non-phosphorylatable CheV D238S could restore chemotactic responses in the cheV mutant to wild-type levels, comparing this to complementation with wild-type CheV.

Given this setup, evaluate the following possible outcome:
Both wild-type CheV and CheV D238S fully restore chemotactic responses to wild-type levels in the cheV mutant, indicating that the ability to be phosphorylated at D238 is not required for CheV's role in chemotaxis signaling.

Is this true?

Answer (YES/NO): NO